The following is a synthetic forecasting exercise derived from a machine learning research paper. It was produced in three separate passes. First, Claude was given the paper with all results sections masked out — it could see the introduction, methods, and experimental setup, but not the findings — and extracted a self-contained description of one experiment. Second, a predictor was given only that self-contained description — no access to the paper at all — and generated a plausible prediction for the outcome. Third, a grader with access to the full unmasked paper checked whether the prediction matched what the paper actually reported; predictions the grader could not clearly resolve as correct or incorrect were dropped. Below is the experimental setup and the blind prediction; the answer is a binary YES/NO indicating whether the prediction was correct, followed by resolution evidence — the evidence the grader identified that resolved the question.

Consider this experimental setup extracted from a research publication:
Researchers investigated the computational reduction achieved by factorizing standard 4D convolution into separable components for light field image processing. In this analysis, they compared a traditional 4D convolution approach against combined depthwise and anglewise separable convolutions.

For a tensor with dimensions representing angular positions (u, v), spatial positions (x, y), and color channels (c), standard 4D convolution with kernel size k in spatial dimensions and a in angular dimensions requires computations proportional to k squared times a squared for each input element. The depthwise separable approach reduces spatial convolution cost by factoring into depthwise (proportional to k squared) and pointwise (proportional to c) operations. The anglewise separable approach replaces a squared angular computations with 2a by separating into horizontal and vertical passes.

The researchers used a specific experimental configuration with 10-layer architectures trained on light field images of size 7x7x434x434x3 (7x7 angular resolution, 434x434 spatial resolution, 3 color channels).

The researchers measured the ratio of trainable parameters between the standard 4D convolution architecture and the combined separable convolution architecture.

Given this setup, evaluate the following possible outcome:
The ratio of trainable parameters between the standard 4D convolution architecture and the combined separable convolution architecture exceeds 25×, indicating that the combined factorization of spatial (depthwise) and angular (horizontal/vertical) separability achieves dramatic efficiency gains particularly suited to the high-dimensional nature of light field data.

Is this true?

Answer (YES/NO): NO